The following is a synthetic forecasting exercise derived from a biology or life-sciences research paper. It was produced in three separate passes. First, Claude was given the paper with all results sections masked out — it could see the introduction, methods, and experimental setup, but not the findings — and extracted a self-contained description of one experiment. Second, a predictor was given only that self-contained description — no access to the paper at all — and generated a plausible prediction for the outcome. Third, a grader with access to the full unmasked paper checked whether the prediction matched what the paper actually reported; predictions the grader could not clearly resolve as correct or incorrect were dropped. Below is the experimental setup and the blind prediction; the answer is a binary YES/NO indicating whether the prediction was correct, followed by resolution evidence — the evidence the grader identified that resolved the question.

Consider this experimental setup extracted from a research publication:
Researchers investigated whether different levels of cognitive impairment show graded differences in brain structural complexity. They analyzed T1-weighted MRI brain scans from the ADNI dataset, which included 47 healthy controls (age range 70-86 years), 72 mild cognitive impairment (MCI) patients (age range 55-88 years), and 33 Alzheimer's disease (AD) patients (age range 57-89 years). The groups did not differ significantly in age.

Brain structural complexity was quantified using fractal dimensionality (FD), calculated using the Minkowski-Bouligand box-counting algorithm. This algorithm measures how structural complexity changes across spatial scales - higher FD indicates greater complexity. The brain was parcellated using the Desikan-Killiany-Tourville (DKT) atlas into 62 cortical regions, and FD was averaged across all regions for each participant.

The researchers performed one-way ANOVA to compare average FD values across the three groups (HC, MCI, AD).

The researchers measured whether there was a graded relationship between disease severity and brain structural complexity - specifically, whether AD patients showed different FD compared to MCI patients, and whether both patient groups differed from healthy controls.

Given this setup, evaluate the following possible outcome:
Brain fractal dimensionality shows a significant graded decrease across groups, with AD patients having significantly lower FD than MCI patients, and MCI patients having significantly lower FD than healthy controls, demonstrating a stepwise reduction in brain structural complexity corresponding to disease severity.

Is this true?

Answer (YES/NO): NO